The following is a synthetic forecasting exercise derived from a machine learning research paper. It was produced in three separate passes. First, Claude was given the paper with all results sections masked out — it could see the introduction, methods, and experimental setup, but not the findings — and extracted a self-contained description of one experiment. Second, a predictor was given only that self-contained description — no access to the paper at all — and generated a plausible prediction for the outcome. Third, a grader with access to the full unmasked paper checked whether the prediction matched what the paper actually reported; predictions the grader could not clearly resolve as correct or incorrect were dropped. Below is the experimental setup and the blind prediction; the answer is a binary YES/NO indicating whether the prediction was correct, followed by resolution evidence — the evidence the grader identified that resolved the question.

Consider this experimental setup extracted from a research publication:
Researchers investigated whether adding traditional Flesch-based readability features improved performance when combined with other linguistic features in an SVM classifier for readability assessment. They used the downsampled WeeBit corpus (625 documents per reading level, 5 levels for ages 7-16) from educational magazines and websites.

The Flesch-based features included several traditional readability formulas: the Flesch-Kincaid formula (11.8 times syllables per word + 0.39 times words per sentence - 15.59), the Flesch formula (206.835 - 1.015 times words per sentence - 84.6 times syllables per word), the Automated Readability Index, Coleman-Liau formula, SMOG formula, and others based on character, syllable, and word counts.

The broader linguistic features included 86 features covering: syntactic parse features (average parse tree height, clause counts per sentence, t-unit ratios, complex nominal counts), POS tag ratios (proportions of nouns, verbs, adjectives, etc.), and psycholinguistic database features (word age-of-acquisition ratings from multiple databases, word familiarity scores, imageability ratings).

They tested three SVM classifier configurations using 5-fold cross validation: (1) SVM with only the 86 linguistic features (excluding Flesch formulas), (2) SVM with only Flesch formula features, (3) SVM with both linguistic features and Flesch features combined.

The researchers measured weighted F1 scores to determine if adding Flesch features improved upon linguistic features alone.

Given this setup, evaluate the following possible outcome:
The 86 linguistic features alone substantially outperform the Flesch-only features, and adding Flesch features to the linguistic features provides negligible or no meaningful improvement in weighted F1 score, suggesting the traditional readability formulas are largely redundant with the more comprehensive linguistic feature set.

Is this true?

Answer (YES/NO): YES